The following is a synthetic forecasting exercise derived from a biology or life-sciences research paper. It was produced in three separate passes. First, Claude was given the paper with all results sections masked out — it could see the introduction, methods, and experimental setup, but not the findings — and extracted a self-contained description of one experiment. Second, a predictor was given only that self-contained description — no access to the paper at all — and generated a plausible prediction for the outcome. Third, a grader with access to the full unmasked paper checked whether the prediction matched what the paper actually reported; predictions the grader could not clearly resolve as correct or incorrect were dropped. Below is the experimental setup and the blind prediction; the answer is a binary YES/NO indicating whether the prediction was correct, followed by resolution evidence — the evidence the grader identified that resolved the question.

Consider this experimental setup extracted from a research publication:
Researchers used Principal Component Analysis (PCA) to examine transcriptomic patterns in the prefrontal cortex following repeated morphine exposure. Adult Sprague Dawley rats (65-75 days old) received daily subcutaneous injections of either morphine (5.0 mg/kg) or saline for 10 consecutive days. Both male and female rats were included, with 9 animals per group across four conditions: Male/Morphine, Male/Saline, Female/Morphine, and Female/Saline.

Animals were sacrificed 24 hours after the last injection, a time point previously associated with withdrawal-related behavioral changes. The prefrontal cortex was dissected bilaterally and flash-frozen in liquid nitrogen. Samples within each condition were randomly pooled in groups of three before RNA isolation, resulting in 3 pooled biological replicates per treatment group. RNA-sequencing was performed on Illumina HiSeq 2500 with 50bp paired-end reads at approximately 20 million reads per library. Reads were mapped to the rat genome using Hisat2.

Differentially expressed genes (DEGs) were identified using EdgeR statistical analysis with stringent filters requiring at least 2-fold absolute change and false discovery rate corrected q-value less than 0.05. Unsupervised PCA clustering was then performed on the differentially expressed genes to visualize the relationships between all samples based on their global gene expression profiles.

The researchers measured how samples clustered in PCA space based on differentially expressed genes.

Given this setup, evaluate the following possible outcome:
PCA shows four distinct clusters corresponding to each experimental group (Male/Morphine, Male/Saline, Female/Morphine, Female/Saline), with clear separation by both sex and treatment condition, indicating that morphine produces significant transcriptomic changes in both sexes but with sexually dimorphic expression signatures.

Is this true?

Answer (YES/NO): YES